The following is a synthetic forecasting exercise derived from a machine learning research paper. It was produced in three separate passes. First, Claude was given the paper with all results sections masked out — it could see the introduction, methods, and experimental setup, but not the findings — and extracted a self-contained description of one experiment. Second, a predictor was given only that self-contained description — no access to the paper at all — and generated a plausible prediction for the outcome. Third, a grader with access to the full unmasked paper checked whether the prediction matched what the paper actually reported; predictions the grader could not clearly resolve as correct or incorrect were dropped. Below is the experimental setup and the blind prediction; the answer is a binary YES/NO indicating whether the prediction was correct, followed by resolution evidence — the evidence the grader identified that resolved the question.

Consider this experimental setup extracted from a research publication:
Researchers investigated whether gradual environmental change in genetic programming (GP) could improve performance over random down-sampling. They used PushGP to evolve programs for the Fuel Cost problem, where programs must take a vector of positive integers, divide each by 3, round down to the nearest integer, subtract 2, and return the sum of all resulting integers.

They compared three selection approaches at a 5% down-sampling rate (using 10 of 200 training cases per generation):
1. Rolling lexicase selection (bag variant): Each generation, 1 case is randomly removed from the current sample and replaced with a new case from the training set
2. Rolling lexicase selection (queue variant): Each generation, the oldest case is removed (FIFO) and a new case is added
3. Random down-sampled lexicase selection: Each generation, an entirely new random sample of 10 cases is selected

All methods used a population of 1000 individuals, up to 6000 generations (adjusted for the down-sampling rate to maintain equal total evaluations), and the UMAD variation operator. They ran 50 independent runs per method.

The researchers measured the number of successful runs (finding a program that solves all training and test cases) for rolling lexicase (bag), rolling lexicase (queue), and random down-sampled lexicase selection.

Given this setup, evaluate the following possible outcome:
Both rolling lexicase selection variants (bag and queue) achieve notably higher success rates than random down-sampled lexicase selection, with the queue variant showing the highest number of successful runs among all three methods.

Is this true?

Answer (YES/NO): NO